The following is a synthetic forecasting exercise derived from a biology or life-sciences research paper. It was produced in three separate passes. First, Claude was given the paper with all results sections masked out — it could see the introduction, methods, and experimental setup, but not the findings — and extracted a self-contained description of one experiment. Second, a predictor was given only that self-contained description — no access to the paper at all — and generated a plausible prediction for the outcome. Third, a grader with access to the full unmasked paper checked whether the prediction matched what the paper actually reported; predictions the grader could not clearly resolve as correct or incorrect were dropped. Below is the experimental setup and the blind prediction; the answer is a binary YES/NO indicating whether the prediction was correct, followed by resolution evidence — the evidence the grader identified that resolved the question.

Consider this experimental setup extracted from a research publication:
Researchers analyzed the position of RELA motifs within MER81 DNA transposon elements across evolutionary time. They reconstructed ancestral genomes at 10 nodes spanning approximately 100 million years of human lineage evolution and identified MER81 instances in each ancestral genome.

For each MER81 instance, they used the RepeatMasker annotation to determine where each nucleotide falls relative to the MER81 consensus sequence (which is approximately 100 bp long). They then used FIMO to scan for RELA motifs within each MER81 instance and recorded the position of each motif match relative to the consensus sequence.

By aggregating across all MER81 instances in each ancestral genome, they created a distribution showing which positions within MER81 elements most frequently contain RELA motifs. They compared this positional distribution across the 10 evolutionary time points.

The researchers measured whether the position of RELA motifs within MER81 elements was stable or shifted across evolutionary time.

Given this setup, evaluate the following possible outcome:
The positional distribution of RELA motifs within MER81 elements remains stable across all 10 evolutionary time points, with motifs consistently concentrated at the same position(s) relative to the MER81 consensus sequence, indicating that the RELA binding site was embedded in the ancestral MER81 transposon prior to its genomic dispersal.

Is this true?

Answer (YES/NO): YES